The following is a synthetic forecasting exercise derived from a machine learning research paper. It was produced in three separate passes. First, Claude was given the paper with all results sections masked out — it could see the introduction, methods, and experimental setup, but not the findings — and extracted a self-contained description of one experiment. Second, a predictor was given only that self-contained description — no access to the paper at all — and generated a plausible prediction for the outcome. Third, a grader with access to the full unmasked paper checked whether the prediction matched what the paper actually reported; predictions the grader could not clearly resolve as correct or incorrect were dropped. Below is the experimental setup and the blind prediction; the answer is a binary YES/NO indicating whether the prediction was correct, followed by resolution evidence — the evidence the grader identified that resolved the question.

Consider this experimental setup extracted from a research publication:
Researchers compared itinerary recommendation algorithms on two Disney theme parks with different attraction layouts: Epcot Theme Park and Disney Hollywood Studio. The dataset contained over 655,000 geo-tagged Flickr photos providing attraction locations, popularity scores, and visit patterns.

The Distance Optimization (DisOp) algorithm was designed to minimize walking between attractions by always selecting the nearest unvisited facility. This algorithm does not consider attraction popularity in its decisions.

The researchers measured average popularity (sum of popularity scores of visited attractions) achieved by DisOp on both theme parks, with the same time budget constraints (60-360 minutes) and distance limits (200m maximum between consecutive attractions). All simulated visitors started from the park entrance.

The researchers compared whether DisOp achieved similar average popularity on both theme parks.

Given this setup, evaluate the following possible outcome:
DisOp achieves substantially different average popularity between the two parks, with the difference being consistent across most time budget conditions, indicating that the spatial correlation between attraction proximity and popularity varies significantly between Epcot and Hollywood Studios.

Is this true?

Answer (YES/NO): YES